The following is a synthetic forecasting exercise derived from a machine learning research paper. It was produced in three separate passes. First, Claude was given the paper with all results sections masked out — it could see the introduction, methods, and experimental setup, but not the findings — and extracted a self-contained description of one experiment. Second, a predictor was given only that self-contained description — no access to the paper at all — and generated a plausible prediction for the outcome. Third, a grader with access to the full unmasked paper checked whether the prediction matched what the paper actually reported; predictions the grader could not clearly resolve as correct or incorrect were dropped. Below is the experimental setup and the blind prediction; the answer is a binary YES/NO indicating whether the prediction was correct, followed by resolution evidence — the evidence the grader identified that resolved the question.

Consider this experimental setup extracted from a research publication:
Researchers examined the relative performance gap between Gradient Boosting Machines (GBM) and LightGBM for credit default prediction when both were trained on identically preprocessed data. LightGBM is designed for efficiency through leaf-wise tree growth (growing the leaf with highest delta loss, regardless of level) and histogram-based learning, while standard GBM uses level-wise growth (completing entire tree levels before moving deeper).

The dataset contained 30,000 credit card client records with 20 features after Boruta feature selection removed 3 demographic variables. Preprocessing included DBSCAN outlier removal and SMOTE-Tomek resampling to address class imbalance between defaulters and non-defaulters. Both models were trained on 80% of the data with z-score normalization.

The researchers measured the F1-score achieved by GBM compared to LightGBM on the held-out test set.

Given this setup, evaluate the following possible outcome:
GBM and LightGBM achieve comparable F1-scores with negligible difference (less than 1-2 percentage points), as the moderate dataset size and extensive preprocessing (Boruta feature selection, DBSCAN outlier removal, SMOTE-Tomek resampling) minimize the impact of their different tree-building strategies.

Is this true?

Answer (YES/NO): NO